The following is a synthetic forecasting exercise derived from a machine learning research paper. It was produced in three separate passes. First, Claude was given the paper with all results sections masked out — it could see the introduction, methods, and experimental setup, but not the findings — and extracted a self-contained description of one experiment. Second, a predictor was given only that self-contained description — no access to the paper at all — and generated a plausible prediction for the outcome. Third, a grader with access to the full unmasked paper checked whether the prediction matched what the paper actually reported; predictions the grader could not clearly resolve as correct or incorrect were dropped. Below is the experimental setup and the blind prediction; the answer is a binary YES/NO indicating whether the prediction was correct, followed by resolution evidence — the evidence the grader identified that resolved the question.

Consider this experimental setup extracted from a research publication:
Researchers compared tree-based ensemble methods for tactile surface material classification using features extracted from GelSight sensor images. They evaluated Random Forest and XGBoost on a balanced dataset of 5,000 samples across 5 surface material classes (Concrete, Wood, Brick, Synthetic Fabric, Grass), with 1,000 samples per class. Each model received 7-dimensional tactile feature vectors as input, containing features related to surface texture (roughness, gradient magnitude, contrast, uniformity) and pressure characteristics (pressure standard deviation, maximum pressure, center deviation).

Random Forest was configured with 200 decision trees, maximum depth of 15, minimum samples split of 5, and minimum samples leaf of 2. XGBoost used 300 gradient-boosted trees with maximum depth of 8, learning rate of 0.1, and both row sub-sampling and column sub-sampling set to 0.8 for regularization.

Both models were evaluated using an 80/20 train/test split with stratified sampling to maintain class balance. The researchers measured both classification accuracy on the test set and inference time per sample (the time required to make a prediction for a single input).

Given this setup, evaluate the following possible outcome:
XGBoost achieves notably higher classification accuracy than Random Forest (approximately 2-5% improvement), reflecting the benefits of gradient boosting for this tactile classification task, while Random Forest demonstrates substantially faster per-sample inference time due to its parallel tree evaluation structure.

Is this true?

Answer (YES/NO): NO